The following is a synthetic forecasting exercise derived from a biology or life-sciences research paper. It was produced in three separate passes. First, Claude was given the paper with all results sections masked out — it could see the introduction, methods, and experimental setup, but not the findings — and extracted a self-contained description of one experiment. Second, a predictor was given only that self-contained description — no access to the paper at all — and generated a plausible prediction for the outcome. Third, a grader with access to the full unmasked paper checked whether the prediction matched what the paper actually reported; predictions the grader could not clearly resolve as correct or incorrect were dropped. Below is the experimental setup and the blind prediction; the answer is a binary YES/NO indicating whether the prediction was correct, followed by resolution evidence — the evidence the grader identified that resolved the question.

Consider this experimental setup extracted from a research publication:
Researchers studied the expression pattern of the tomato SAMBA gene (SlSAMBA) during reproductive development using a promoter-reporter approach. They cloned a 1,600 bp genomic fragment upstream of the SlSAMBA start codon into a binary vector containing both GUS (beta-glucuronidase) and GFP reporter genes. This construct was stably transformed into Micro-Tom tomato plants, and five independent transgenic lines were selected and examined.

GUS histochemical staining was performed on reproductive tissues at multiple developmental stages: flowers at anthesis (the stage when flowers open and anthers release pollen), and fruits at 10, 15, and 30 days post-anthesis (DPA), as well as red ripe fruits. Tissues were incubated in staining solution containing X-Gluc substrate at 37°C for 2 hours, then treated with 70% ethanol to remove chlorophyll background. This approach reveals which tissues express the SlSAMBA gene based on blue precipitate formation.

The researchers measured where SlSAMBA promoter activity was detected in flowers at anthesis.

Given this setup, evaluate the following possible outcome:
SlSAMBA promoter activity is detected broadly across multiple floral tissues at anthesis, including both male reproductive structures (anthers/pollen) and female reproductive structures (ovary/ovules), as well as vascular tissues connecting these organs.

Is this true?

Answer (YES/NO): NO